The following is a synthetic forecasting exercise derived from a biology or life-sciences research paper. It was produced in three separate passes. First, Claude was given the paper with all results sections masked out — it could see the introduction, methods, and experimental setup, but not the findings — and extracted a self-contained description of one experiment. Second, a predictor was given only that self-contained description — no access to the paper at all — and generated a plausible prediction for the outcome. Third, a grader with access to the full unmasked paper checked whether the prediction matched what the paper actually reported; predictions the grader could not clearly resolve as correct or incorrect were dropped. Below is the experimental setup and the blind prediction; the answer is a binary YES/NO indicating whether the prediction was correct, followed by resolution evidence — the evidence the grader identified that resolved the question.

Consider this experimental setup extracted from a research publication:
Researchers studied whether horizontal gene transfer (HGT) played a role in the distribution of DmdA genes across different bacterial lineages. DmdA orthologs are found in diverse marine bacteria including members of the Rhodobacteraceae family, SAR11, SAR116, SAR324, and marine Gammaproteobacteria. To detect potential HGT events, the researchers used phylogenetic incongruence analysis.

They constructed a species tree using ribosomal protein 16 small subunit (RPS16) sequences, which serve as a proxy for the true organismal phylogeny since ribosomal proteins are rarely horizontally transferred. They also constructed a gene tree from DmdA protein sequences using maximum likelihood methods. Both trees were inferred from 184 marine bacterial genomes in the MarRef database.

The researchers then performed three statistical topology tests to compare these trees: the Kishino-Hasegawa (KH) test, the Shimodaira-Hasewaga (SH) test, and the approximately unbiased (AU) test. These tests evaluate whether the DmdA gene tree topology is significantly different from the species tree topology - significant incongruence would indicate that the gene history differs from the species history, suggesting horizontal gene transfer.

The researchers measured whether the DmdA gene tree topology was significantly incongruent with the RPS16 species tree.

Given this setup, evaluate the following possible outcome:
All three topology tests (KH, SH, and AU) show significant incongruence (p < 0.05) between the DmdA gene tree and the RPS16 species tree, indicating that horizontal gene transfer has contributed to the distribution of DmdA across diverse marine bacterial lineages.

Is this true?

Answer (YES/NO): YES